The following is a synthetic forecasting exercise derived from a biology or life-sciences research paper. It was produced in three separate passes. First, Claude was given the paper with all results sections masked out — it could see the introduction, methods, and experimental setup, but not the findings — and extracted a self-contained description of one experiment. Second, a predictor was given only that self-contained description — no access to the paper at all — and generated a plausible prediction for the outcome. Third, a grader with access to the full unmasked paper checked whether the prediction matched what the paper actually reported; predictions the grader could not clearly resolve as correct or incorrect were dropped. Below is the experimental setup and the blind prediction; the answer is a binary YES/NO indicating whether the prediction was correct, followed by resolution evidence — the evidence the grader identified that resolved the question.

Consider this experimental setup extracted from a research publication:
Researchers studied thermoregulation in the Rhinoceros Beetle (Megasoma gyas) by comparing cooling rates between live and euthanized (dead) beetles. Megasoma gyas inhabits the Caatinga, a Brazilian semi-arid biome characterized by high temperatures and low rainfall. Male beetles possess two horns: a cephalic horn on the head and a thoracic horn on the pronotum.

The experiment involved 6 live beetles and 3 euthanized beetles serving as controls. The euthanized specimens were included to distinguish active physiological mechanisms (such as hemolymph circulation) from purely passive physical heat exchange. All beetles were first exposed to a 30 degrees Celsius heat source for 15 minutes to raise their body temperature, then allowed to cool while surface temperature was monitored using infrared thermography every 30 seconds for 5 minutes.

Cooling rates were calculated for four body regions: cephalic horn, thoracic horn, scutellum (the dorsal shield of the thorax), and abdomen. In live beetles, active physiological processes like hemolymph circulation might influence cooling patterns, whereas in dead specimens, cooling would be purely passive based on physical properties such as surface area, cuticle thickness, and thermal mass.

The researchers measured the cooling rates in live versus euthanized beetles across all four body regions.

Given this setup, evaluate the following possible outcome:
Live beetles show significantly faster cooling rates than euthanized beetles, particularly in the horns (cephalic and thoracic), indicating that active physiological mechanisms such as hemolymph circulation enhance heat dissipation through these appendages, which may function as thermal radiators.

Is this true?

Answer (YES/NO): NO